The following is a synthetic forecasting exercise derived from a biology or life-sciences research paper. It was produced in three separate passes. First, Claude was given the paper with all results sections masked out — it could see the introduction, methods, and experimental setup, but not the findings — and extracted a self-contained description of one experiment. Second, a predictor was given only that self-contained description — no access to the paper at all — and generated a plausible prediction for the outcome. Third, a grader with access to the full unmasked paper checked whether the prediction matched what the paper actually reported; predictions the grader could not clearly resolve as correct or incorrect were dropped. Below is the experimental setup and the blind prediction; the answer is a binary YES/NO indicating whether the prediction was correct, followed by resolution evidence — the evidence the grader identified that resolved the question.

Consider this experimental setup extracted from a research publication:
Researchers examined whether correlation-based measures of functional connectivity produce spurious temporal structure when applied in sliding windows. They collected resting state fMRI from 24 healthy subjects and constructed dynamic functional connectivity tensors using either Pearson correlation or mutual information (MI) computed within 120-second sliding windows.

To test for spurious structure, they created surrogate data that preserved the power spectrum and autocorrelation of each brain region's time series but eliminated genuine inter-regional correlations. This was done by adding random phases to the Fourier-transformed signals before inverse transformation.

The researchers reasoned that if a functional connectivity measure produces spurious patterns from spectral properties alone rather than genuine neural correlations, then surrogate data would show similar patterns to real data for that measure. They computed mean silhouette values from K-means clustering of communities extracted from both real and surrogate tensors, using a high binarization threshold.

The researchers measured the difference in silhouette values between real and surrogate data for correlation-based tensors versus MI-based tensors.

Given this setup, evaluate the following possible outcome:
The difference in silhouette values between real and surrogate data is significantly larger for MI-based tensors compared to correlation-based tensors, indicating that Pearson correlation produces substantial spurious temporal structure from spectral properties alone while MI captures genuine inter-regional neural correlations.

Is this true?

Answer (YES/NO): YES